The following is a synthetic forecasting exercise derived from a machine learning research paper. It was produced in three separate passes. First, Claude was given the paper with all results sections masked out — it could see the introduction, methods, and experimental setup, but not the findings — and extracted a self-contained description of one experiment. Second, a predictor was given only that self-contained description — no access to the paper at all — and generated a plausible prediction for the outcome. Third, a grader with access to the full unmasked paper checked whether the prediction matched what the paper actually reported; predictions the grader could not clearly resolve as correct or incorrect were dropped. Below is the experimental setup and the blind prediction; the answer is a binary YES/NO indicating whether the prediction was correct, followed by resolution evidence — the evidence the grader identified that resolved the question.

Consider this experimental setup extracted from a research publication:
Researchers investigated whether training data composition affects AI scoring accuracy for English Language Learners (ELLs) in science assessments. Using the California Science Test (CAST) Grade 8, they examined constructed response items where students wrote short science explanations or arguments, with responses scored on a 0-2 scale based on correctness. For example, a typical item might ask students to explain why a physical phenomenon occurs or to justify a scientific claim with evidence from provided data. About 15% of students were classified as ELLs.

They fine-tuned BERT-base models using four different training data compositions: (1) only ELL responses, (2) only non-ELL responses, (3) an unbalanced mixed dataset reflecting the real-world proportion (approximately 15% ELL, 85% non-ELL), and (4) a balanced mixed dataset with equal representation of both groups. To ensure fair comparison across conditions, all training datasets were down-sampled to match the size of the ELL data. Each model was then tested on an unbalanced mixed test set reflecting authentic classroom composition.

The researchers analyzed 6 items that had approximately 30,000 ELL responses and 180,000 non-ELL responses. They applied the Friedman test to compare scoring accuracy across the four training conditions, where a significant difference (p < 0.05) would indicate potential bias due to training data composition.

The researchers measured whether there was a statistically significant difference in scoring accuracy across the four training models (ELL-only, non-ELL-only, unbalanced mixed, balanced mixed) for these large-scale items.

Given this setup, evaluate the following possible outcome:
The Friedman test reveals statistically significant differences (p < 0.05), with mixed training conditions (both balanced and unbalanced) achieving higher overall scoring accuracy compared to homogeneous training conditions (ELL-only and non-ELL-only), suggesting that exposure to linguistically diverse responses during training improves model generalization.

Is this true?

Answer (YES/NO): NO